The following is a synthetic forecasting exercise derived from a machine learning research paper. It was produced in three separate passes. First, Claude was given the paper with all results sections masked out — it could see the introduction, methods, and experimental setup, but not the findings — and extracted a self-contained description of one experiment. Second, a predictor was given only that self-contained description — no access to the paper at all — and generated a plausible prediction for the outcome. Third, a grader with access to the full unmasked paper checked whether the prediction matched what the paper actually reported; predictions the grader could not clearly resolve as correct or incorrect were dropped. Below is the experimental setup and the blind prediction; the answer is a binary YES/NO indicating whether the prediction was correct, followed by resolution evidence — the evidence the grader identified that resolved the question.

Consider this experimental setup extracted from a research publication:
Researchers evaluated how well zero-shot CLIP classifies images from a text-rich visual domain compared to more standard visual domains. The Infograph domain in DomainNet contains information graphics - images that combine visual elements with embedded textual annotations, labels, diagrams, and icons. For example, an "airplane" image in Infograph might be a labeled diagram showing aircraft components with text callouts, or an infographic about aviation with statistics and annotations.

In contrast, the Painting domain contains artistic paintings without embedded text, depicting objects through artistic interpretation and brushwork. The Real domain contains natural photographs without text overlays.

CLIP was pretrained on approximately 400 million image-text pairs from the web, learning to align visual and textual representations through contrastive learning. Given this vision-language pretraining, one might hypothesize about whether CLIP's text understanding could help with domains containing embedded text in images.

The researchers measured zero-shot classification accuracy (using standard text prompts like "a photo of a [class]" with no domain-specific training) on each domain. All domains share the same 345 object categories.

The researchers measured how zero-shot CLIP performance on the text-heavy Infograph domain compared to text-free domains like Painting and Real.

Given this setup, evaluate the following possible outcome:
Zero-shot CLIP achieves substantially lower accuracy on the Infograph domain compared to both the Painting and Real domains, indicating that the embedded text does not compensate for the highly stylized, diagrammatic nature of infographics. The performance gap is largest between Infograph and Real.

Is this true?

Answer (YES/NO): YES